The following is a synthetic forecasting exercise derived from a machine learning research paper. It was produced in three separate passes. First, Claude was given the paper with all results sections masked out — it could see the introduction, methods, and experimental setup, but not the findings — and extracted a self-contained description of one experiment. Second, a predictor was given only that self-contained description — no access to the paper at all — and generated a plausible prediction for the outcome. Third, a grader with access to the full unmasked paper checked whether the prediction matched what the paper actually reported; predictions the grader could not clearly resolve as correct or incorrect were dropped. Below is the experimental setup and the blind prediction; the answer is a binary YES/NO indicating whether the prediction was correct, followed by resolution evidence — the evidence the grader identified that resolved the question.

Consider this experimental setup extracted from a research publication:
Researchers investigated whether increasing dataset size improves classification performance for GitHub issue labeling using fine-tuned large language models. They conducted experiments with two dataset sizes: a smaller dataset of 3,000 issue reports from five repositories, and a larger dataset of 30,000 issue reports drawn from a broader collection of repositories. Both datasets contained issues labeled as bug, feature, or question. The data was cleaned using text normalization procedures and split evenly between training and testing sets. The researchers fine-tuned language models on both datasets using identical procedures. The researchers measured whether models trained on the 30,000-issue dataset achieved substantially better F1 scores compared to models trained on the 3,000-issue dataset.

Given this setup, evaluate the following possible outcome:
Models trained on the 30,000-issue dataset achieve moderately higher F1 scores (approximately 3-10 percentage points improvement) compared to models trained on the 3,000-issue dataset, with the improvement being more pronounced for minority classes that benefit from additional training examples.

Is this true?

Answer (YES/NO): NO